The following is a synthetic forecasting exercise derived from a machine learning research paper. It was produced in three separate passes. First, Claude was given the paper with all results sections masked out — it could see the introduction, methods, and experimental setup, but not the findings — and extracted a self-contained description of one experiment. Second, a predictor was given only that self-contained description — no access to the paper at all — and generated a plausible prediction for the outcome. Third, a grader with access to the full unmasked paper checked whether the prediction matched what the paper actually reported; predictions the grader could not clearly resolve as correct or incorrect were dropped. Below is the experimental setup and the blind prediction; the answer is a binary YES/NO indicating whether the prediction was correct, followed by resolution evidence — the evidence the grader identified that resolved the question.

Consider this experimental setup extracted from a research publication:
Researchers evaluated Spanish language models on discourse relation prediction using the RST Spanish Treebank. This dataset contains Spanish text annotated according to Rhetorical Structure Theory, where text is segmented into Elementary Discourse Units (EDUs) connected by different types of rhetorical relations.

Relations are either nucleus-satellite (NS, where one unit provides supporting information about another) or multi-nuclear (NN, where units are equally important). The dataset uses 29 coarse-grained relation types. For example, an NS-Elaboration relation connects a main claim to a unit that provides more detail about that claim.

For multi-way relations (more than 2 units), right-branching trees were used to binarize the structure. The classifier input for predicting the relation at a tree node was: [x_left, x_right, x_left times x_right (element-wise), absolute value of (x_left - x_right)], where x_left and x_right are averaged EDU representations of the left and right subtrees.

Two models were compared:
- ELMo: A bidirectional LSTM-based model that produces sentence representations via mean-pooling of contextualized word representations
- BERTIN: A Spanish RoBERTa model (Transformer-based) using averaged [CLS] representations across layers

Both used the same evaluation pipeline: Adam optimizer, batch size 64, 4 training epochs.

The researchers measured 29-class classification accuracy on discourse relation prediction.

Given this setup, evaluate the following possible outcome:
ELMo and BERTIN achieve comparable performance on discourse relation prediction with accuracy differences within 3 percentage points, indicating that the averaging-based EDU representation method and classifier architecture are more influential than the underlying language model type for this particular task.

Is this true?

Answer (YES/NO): YES